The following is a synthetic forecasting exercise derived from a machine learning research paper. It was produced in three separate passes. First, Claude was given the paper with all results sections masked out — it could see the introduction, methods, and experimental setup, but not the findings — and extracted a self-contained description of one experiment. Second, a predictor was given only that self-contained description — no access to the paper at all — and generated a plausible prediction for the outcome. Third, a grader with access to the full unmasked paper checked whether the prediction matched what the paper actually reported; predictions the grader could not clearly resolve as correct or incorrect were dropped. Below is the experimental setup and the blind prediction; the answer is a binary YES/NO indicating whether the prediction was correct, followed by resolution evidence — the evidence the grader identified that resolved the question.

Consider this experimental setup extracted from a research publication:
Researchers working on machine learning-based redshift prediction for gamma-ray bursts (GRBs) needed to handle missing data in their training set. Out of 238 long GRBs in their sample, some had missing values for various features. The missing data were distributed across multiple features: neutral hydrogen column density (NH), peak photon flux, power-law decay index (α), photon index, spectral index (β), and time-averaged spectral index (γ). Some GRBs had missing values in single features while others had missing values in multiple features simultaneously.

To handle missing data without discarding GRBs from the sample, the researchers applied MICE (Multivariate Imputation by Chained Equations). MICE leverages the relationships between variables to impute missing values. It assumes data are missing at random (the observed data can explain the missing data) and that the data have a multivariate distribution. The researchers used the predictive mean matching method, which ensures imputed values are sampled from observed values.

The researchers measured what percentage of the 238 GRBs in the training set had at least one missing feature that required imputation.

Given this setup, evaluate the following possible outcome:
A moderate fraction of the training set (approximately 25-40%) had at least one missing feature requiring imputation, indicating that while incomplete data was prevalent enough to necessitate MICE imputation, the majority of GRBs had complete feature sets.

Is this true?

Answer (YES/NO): NO